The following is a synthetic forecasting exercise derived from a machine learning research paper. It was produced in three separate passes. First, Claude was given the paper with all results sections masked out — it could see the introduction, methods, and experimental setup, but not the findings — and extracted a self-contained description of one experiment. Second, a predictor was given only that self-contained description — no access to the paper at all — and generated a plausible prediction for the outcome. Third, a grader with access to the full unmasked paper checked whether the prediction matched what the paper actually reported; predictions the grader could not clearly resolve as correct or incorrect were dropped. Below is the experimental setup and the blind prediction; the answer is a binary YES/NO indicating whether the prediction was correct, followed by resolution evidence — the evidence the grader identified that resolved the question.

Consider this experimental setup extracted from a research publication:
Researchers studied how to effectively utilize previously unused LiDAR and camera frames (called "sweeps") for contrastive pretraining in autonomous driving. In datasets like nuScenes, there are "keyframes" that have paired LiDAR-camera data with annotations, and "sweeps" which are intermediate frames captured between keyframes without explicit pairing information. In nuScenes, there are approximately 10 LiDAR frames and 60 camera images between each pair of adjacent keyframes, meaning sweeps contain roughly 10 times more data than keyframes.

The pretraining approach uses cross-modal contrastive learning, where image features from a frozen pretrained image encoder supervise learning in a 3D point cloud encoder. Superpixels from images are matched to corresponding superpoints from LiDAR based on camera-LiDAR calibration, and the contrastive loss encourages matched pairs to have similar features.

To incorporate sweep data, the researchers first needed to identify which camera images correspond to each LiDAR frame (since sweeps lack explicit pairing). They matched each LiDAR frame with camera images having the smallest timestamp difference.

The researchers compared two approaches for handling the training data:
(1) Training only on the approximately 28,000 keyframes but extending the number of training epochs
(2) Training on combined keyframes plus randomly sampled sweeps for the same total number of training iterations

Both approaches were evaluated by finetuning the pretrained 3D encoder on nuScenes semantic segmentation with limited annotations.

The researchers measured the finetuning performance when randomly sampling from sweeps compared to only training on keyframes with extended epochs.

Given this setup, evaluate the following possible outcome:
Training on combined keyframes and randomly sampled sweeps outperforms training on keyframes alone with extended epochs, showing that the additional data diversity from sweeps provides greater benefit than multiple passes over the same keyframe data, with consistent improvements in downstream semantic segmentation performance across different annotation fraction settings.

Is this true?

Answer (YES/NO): NO